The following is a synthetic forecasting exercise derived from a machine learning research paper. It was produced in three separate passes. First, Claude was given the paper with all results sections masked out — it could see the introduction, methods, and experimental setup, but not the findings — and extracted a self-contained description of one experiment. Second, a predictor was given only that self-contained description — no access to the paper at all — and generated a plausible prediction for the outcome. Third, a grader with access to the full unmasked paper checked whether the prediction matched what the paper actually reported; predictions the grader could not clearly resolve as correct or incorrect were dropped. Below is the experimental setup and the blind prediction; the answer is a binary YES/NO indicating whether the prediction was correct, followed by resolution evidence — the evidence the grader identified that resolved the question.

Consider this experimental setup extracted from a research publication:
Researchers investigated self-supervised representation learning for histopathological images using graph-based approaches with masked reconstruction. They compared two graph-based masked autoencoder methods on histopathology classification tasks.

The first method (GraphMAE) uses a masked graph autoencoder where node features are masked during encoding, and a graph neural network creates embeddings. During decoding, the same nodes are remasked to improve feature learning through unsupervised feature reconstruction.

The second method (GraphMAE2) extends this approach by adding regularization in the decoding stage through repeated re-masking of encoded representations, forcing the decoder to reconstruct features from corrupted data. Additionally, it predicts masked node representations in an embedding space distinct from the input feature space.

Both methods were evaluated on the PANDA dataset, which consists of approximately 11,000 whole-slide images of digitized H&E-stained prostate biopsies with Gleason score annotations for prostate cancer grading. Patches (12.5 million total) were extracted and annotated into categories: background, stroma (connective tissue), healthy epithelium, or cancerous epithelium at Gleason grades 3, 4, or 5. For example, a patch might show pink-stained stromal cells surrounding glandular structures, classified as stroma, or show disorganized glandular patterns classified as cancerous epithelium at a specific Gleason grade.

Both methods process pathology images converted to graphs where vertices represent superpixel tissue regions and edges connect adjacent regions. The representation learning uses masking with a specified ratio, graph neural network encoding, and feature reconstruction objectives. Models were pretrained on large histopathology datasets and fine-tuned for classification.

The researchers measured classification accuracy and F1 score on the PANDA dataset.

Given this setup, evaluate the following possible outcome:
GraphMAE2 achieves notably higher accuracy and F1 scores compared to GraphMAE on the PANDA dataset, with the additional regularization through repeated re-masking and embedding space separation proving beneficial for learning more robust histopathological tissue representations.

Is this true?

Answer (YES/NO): NO